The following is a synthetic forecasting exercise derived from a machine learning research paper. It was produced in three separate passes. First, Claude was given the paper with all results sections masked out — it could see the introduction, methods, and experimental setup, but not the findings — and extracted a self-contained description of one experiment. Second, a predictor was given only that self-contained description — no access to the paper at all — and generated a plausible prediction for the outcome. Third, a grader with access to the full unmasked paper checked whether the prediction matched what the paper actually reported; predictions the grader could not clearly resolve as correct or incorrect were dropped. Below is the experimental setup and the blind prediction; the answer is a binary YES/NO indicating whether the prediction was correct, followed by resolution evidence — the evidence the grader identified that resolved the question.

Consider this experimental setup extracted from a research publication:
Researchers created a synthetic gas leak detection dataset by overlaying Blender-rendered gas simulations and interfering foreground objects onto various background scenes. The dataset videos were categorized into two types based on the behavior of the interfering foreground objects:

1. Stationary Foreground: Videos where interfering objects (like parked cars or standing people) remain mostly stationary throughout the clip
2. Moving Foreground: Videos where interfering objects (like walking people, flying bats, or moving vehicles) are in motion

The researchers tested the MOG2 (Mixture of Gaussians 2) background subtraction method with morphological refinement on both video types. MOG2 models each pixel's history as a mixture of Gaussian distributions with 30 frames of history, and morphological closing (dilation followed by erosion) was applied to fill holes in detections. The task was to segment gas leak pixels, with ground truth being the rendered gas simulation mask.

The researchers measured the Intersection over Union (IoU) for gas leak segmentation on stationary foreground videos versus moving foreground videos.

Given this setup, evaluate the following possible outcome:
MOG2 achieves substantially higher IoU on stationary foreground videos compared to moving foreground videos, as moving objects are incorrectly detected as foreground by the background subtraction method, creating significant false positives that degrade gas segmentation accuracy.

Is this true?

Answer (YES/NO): YES